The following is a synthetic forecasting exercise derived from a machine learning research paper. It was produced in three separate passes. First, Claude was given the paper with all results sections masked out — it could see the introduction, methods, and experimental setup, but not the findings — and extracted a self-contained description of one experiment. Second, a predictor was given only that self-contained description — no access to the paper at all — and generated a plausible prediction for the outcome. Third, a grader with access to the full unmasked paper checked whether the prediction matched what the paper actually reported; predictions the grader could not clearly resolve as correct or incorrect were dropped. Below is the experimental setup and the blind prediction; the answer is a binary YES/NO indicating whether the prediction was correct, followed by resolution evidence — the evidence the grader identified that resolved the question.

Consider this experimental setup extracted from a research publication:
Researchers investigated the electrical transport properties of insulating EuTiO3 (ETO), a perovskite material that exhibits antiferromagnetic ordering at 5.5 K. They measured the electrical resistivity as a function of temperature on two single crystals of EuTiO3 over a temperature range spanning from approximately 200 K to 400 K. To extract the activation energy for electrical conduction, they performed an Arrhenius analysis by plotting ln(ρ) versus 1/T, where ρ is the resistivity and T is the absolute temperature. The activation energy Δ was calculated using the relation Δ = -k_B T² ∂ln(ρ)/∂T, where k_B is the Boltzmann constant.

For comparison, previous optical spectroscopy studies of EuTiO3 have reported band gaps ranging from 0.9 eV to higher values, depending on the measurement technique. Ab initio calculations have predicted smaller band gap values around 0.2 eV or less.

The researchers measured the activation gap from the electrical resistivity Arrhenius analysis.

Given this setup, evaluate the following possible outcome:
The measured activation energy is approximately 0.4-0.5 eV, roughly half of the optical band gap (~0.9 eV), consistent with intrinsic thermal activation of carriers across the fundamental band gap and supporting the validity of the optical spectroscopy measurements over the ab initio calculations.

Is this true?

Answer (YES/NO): NO